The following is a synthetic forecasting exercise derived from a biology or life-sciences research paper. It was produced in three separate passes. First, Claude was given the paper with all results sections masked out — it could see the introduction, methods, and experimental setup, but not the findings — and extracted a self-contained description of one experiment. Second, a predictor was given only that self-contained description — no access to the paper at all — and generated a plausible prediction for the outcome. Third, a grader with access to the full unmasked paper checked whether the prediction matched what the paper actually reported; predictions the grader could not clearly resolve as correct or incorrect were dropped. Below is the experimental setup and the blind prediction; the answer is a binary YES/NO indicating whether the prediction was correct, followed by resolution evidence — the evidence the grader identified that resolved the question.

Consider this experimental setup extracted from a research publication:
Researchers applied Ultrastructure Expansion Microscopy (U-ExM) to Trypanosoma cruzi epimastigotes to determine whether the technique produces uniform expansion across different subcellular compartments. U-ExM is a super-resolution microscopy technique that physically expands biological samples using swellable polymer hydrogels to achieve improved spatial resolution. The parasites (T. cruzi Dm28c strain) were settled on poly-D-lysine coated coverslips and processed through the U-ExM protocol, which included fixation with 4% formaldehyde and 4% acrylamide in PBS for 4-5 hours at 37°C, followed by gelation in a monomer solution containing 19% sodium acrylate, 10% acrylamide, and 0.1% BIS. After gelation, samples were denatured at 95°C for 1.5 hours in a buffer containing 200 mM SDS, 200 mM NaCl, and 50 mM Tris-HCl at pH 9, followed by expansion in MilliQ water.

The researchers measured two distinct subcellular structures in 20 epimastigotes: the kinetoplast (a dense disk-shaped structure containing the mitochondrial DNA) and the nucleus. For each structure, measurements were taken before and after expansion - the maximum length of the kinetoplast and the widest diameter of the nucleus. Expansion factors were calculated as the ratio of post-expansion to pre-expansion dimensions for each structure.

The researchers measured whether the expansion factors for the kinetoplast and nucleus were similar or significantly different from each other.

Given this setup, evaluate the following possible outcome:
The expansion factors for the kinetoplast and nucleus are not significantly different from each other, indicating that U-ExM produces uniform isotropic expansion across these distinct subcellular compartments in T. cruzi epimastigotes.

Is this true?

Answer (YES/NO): YES